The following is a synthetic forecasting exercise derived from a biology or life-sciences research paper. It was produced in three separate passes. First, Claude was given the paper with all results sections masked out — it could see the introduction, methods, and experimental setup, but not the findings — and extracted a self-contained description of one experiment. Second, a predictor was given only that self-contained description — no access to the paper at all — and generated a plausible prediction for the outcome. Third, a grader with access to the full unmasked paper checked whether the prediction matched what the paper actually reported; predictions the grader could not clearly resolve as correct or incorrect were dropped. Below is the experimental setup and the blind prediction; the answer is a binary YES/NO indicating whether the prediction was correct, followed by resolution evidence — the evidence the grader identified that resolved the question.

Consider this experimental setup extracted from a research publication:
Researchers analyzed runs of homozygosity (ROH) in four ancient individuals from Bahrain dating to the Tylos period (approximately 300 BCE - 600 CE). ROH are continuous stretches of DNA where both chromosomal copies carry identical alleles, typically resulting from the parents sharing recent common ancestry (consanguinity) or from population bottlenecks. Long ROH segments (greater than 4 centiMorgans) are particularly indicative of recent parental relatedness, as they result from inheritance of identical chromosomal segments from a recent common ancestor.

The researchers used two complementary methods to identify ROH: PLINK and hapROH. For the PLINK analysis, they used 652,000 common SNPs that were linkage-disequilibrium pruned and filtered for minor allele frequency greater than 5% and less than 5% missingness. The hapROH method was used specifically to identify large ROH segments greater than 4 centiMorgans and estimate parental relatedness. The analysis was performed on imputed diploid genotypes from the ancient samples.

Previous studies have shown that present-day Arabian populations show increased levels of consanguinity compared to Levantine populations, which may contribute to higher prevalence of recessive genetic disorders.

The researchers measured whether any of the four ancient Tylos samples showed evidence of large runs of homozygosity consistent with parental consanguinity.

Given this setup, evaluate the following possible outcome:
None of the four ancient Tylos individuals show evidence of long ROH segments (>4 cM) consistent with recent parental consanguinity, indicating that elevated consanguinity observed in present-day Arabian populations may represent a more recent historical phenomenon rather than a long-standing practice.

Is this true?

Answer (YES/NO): NO